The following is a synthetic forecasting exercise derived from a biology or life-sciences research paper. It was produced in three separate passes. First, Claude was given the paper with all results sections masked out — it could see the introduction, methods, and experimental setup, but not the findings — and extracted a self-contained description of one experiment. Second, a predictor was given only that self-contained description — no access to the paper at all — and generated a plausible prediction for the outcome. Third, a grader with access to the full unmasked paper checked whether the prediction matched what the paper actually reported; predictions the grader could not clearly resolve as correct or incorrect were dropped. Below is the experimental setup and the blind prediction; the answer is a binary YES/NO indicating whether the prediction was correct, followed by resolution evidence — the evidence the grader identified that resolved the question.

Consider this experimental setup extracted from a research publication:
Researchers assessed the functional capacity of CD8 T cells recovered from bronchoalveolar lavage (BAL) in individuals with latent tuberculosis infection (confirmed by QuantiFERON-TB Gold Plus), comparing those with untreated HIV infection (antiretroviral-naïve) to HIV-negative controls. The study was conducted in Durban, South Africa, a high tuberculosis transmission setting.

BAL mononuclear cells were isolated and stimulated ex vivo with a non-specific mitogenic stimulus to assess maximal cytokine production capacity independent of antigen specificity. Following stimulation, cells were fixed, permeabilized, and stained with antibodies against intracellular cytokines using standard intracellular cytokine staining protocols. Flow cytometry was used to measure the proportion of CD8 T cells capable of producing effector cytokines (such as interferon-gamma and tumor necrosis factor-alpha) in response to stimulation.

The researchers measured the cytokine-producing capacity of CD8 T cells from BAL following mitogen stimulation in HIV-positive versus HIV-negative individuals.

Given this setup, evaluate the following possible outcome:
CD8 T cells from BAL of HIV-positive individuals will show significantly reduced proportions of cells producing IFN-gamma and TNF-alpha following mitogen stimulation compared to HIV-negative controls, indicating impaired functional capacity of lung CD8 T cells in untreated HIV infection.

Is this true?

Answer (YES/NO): NO